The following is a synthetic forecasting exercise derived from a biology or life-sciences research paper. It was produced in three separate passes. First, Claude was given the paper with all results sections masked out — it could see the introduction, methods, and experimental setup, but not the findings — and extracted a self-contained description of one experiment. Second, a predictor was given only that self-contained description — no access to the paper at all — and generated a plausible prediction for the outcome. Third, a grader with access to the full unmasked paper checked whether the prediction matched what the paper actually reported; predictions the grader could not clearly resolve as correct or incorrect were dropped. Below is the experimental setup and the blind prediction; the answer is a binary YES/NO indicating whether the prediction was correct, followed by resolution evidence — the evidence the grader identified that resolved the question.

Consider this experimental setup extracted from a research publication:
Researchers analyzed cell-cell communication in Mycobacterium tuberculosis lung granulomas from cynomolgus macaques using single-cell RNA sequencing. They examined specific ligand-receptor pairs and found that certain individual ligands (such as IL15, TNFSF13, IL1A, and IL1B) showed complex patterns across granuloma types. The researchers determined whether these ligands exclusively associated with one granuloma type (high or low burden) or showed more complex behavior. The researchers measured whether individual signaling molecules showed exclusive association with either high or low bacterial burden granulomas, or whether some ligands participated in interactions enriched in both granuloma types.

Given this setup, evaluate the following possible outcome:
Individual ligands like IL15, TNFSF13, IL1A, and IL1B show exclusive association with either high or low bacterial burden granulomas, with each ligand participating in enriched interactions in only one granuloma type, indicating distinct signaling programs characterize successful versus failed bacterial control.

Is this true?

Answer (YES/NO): NO